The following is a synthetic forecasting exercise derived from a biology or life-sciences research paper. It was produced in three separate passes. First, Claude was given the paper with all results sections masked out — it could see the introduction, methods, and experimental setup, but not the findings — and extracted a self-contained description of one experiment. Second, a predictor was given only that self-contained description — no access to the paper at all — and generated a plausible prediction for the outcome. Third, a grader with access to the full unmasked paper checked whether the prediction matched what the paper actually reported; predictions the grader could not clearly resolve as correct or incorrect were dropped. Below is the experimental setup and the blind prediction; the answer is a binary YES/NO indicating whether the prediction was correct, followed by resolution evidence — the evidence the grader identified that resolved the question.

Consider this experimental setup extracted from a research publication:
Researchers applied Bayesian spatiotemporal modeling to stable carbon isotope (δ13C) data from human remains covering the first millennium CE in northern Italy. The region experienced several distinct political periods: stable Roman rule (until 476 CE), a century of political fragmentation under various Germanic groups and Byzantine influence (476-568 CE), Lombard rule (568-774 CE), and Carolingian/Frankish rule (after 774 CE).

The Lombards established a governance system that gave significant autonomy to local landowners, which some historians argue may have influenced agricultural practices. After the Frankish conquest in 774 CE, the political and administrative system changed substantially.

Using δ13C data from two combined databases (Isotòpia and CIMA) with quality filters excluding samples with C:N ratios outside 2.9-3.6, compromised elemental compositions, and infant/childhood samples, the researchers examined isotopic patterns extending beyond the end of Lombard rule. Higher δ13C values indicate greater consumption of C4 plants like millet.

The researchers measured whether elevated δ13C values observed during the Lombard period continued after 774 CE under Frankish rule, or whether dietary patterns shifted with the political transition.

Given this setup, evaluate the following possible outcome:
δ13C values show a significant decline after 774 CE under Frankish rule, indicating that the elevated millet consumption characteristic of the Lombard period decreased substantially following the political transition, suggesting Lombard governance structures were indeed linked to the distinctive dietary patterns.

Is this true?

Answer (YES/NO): YES